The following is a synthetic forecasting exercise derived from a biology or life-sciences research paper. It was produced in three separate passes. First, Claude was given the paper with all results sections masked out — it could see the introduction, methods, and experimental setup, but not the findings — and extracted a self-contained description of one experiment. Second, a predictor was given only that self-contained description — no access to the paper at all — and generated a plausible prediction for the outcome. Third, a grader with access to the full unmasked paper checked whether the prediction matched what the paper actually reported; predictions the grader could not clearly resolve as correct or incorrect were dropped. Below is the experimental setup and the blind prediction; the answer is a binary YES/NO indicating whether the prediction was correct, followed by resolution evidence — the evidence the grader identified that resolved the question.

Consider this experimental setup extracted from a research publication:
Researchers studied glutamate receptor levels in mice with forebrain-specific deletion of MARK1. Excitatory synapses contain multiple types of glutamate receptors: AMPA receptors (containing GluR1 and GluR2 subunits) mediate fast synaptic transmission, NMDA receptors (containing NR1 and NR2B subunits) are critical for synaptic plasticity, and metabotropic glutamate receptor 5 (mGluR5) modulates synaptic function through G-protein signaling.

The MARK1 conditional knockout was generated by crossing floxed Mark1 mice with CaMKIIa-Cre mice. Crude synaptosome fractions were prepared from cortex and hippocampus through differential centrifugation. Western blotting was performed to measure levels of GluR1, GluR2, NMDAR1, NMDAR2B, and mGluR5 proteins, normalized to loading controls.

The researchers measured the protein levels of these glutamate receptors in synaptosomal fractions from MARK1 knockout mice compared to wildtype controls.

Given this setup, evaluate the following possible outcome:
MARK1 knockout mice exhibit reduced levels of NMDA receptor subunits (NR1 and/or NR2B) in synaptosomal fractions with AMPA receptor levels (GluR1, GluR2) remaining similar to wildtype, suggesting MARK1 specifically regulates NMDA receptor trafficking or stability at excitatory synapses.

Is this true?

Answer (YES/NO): NO